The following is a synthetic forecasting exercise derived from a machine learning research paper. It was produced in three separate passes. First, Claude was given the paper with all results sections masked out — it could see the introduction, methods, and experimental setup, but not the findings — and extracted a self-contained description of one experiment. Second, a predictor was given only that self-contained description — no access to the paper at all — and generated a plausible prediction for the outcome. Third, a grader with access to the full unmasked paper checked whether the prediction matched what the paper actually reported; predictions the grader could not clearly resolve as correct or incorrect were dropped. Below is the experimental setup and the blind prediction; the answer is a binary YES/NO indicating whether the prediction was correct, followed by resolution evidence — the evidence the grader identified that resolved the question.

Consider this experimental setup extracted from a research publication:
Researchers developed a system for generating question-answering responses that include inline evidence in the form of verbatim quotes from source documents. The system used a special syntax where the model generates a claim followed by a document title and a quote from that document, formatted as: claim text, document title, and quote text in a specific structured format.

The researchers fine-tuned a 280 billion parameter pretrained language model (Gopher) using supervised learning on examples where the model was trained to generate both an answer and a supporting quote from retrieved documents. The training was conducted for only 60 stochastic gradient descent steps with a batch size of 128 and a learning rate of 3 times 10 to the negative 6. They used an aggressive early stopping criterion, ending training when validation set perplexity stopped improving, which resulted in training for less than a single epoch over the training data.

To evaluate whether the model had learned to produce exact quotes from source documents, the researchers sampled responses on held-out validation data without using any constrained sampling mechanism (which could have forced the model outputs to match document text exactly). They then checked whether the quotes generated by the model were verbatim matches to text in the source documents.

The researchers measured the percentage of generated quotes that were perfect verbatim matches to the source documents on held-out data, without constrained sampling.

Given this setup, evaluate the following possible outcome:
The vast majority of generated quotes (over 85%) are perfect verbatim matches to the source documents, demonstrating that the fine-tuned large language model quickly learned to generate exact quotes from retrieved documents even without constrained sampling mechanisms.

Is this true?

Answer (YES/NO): NO